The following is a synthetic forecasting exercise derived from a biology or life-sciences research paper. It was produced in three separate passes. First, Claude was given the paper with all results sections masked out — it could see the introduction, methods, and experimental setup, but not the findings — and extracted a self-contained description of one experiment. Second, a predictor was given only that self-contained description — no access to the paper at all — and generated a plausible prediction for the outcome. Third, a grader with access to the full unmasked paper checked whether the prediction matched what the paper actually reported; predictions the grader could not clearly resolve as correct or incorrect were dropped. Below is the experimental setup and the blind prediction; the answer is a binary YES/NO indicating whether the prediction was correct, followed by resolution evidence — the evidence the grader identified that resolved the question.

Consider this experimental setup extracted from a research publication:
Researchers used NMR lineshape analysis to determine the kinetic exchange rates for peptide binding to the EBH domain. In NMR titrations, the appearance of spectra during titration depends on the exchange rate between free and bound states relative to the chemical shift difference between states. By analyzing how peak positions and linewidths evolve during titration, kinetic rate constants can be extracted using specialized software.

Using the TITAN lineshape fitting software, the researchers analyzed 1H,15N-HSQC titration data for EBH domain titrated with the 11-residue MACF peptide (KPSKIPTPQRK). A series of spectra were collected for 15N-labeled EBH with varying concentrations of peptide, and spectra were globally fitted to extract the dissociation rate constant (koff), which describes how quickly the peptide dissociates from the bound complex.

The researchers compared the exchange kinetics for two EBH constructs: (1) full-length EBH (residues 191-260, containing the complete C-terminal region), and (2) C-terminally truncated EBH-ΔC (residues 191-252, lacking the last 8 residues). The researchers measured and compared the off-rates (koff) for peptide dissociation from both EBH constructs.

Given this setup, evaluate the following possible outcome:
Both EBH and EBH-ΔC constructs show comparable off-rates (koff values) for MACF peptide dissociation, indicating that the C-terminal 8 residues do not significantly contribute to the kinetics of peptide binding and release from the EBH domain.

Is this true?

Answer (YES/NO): NO